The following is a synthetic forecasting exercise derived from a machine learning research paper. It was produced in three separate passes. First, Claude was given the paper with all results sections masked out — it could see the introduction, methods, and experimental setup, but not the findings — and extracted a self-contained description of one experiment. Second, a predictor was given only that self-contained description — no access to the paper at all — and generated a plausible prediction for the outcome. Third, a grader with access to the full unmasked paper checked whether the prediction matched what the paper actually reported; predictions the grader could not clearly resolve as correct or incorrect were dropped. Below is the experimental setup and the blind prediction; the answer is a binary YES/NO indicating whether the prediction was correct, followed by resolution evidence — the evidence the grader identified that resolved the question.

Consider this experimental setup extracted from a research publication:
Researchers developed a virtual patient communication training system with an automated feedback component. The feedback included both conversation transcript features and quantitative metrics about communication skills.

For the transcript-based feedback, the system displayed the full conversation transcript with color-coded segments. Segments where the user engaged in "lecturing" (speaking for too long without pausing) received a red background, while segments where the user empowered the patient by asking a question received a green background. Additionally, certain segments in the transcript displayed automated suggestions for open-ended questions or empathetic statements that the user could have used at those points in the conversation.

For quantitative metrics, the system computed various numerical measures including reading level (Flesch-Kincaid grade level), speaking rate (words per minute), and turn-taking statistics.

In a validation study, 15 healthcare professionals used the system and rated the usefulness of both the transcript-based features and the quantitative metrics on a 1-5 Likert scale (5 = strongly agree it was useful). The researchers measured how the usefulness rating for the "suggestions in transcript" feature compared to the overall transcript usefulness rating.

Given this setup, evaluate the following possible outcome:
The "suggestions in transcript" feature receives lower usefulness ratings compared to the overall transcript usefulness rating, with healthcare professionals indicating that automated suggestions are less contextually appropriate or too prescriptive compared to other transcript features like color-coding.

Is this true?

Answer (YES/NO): NO